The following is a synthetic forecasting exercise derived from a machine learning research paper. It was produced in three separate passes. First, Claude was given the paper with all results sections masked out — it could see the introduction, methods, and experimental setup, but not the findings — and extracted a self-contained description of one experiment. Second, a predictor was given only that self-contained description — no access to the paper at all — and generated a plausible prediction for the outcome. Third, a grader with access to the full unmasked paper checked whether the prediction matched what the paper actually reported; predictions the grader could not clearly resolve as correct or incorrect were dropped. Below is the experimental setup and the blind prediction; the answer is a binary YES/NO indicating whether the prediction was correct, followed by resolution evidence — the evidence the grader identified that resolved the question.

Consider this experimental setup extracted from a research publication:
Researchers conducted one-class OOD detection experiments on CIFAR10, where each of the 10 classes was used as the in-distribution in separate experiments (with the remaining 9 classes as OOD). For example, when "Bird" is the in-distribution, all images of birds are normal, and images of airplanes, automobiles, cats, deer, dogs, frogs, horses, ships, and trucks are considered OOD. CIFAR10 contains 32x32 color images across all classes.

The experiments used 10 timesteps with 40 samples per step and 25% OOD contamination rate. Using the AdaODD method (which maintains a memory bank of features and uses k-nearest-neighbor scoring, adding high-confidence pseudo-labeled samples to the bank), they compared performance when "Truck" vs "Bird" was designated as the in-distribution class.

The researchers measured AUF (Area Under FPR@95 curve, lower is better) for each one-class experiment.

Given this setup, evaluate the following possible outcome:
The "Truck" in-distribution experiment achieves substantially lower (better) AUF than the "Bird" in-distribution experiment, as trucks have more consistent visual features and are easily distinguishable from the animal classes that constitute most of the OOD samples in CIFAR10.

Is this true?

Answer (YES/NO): YES